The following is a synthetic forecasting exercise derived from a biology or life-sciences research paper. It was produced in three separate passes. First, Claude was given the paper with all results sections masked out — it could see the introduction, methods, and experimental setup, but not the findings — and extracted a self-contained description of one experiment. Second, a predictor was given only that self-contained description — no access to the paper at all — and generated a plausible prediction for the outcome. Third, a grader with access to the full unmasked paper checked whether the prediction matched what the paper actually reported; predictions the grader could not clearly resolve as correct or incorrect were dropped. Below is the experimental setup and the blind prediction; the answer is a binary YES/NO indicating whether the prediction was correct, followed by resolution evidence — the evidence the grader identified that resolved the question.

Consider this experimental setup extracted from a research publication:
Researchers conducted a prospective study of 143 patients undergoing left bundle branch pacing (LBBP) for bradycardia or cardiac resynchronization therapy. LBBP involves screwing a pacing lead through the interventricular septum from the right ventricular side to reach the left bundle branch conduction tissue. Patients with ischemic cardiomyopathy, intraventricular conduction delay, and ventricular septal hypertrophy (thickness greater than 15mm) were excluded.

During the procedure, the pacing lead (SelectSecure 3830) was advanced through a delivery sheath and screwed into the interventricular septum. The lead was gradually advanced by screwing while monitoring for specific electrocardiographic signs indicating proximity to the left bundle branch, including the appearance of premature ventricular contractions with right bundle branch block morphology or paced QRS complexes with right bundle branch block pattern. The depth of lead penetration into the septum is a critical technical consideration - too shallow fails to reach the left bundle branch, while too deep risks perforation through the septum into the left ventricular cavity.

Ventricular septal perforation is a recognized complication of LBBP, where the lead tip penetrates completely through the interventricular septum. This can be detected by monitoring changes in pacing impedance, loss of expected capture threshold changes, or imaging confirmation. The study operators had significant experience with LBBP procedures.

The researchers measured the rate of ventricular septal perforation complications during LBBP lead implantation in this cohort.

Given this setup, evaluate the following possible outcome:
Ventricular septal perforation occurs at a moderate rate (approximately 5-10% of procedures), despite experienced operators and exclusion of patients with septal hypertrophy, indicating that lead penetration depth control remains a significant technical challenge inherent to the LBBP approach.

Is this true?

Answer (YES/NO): NO